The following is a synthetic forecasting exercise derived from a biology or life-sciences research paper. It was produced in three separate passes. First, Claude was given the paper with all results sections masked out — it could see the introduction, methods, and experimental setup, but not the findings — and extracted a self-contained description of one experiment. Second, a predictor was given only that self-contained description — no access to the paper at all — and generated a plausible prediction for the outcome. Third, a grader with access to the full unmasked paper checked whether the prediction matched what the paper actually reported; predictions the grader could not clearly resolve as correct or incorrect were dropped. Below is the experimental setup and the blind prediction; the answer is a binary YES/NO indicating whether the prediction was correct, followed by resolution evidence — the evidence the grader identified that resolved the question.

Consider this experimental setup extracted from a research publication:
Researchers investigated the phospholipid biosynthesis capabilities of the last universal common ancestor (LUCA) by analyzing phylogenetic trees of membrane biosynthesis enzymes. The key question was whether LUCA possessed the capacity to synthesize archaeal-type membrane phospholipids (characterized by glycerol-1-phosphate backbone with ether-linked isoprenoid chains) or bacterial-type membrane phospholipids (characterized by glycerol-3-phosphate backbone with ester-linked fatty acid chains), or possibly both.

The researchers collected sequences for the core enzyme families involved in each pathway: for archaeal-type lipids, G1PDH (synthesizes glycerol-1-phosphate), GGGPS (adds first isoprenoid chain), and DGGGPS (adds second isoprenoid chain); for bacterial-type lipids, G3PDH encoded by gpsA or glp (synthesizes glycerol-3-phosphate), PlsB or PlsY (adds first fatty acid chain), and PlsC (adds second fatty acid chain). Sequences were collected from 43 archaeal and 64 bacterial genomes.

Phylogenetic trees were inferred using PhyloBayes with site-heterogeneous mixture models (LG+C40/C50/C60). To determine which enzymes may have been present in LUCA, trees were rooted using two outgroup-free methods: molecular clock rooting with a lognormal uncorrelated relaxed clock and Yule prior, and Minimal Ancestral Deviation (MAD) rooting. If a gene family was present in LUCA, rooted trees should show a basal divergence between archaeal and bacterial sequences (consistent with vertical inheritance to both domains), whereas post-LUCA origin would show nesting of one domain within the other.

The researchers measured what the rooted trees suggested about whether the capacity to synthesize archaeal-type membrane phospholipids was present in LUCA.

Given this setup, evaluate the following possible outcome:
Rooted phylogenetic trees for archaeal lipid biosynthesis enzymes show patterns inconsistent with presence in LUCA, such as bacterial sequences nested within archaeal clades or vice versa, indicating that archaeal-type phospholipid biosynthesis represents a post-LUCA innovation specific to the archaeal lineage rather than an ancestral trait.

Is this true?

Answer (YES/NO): NO